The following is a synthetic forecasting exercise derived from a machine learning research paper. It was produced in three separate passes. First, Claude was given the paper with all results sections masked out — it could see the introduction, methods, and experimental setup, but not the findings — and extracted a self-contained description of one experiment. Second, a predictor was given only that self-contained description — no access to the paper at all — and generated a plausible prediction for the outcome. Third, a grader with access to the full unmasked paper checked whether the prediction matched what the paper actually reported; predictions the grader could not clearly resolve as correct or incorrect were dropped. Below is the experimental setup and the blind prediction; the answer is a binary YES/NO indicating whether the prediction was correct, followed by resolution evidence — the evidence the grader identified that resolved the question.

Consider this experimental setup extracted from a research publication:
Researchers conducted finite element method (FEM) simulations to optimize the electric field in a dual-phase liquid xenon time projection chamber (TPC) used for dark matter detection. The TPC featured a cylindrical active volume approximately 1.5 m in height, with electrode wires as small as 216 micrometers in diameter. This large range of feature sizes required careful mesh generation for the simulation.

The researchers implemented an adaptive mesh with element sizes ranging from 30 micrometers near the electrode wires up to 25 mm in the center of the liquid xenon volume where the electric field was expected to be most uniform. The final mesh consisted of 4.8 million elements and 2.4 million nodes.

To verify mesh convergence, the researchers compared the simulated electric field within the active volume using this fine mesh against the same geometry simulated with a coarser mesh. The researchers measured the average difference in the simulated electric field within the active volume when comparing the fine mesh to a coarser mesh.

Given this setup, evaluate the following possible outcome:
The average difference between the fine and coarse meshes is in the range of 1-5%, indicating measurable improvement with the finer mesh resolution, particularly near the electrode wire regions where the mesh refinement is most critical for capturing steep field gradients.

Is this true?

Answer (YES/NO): NO